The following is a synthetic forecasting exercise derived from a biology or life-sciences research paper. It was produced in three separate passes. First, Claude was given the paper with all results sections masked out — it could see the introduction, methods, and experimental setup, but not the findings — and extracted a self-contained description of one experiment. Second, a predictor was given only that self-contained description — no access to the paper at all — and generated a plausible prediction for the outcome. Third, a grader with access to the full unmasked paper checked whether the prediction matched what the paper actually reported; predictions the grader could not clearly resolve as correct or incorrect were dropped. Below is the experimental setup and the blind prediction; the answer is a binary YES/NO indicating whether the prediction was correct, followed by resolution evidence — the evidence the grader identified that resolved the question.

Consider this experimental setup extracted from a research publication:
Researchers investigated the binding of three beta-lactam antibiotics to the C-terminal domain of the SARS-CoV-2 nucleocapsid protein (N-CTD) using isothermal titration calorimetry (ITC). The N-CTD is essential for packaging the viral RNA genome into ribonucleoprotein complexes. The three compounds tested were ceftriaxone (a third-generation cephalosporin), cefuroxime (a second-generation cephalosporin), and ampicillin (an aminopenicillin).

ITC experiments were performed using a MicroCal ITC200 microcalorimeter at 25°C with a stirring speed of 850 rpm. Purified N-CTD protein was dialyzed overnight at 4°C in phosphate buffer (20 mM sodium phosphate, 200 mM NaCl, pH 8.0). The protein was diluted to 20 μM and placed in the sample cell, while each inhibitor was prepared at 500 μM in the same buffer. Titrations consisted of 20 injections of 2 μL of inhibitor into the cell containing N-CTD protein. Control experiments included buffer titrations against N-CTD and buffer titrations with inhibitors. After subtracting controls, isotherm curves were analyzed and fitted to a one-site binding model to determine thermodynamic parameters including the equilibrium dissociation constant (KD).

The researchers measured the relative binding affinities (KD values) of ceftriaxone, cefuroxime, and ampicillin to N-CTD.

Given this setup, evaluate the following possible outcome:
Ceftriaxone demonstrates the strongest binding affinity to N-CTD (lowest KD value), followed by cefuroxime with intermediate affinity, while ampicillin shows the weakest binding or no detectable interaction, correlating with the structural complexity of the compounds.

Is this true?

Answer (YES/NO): NO